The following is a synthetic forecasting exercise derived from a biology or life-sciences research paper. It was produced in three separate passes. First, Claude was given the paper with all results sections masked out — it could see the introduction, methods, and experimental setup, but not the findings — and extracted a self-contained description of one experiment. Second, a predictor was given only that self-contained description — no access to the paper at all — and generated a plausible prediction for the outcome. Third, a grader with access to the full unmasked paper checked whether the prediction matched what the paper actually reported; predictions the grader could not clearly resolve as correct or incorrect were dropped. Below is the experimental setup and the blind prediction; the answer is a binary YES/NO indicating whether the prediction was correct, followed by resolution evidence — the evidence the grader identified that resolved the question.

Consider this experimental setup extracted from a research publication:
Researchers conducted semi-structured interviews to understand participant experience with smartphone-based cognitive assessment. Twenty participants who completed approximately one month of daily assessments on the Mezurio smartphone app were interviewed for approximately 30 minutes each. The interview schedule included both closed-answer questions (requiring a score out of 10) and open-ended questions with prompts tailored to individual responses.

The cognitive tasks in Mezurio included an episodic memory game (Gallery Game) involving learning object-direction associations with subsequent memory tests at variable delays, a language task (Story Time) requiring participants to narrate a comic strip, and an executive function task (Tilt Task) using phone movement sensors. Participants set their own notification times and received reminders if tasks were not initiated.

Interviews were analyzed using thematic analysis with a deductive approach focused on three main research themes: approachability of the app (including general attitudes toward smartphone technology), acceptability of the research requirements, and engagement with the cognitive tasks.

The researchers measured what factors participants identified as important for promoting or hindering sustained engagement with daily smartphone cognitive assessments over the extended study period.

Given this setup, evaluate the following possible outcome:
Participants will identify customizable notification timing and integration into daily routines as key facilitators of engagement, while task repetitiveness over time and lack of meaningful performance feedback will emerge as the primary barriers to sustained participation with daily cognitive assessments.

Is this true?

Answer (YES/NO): NO